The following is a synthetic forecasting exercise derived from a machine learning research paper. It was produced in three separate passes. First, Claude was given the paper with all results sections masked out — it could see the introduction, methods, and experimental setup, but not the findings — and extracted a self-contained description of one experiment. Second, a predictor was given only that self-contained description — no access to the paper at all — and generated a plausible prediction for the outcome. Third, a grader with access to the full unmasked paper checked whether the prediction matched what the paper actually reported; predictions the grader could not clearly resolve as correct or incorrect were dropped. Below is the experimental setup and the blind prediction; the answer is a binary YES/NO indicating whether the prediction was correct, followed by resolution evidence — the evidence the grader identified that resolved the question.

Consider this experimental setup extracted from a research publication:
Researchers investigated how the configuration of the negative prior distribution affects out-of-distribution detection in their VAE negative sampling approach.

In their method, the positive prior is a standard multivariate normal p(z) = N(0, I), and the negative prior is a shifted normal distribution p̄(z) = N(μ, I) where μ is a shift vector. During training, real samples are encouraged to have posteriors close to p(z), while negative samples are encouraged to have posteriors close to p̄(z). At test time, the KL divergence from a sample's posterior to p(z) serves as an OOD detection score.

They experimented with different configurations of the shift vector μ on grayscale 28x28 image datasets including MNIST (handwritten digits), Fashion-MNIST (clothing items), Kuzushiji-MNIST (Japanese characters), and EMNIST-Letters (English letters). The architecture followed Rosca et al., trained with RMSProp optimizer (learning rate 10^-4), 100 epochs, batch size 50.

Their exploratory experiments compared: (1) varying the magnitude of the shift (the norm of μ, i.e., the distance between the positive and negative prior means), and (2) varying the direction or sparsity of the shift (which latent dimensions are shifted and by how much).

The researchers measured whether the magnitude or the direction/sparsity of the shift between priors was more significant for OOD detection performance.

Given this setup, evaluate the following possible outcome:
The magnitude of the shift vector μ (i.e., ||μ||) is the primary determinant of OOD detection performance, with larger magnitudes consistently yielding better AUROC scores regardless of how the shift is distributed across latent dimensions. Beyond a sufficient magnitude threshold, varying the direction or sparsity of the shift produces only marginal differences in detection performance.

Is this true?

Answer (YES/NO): YES